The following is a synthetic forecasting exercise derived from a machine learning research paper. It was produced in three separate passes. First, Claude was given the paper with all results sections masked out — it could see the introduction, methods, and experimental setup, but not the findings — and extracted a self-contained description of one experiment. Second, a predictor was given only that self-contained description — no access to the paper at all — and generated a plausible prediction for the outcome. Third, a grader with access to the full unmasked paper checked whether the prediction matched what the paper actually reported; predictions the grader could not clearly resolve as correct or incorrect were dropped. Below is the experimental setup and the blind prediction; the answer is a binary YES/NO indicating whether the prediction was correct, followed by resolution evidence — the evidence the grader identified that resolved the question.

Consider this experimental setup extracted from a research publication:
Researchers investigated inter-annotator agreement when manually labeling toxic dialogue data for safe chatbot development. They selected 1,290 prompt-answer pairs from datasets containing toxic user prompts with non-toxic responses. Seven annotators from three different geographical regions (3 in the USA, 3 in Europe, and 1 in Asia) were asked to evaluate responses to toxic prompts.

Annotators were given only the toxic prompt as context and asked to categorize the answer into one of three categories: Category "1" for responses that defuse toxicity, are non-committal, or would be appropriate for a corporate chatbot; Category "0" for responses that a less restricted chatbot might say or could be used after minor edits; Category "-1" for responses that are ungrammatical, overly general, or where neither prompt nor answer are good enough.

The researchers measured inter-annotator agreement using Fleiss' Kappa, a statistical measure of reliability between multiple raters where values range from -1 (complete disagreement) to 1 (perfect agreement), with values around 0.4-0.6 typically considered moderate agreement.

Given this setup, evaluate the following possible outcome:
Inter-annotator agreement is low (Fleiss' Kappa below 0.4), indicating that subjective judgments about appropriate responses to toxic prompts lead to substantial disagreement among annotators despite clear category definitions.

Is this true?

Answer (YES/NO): YES